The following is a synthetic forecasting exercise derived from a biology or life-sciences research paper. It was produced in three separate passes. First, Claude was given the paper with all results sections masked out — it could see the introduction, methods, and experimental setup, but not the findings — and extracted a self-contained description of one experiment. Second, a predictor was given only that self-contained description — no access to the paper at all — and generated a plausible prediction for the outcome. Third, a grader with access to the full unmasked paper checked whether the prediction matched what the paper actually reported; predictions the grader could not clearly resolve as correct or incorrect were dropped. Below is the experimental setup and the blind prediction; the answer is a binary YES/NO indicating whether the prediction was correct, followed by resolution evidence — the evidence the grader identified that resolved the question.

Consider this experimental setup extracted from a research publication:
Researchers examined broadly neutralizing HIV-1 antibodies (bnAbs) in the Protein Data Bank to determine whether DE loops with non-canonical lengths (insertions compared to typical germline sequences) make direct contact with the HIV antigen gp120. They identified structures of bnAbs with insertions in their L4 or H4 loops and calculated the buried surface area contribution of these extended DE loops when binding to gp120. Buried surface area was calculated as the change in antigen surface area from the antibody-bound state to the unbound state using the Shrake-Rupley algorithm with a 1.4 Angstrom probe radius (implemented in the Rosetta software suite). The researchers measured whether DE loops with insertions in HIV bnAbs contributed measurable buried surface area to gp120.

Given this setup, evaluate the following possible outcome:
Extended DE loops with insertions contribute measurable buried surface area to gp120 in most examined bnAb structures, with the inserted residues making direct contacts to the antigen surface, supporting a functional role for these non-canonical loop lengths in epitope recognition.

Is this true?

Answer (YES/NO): YES